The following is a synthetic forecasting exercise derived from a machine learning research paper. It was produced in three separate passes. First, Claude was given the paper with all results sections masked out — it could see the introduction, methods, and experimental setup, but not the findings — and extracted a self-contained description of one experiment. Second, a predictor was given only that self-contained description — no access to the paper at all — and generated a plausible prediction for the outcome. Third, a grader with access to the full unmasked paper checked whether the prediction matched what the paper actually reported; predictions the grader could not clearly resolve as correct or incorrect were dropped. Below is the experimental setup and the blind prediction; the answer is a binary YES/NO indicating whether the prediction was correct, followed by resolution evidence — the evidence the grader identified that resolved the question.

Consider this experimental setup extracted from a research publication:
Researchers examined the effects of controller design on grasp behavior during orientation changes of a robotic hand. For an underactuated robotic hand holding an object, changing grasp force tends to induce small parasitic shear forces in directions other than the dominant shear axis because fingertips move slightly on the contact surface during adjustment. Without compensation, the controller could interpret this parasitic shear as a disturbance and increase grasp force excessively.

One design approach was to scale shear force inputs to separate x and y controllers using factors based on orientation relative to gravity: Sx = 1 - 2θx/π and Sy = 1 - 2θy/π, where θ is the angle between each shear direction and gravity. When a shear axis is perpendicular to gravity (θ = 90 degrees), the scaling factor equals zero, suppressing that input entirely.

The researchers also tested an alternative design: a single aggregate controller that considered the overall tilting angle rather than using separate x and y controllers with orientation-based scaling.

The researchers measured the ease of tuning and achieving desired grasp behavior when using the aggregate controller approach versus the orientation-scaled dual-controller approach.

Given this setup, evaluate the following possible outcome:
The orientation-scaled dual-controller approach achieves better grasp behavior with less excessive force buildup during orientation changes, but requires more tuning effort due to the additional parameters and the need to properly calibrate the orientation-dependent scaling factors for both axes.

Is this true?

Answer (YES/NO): NO